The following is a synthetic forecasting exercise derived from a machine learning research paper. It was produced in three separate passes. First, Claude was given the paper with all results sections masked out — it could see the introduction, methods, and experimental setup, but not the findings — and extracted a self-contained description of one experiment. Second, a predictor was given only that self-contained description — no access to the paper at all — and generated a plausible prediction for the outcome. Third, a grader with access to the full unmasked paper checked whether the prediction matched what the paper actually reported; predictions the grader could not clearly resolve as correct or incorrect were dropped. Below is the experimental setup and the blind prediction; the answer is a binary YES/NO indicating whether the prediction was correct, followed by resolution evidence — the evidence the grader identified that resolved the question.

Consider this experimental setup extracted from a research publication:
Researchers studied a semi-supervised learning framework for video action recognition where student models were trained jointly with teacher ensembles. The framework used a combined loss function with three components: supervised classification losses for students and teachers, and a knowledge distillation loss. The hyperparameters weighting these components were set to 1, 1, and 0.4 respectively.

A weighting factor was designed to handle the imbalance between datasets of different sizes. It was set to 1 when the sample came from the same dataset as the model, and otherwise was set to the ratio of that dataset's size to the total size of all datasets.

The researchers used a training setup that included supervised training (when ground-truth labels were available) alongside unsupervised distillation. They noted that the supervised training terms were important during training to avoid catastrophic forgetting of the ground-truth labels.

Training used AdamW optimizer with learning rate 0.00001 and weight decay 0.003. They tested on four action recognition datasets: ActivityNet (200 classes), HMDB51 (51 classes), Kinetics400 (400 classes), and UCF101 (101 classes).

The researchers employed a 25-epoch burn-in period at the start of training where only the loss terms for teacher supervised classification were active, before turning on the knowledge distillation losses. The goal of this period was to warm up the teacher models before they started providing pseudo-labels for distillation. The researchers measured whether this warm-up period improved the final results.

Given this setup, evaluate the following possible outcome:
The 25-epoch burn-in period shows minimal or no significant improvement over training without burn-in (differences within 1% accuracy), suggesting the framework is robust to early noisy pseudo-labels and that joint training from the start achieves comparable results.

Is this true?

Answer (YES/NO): YES